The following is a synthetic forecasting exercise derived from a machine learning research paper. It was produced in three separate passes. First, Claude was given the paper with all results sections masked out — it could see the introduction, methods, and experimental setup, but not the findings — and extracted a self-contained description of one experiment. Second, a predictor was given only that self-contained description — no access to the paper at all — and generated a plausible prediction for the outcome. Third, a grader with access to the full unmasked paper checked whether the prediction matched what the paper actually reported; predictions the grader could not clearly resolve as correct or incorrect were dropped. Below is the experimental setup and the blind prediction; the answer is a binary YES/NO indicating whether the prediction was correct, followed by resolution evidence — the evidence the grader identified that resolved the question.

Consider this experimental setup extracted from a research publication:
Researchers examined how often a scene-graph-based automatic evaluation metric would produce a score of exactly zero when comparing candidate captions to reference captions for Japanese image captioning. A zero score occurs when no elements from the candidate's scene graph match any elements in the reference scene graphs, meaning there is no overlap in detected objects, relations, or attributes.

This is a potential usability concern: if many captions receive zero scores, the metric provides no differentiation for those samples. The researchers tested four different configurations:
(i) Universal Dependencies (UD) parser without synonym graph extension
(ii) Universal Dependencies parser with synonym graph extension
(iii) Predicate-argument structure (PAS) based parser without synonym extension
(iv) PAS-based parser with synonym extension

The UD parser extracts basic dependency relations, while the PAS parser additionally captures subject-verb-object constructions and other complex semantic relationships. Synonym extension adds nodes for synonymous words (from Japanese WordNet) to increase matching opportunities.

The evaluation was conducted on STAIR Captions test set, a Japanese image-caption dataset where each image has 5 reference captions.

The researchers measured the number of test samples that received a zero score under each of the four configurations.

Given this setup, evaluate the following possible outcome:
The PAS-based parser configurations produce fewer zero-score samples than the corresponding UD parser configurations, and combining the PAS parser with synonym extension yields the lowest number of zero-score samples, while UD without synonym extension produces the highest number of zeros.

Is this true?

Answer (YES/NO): YES